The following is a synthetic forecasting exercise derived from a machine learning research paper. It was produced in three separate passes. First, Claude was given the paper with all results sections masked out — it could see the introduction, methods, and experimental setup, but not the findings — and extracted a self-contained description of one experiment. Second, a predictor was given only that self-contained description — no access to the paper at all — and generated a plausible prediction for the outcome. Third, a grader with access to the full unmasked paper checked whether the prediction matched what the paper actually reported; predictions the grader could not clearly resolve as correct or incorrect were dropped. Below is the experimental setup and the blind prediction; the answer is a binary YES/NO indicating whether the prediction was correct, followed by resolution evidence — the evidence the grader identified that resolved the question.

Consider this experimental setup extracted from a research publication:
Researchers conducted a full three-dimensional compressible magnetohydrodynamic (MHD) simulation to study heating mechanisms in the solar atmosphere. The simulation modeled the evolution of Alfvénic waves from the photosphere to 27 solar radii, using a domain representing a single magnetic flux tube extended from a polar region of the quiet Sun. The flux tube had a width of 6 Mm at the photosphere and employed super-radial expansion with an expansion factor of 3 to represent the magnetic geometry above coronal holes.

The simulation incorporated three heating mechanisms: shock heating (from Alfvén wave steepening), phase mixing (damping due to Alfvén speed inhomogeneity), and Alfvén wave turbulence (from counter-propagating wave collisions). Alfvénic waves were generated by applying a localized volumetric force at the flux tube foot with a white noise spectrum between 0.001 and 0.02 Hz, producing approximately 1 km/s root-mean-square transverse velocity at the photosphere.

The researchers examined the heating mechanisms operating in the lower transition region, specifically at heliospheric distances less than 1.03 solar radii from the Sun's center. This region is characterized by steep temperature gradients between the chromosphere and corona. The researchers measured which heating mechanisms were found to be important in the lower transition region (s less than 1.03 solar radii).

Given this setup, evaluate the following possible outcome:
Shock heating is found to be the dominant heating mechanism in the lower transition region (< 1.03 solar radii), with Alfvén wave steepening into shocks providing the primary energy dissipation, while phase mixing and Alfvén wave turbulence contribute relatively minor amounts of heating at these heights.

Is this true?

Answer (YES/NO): NO